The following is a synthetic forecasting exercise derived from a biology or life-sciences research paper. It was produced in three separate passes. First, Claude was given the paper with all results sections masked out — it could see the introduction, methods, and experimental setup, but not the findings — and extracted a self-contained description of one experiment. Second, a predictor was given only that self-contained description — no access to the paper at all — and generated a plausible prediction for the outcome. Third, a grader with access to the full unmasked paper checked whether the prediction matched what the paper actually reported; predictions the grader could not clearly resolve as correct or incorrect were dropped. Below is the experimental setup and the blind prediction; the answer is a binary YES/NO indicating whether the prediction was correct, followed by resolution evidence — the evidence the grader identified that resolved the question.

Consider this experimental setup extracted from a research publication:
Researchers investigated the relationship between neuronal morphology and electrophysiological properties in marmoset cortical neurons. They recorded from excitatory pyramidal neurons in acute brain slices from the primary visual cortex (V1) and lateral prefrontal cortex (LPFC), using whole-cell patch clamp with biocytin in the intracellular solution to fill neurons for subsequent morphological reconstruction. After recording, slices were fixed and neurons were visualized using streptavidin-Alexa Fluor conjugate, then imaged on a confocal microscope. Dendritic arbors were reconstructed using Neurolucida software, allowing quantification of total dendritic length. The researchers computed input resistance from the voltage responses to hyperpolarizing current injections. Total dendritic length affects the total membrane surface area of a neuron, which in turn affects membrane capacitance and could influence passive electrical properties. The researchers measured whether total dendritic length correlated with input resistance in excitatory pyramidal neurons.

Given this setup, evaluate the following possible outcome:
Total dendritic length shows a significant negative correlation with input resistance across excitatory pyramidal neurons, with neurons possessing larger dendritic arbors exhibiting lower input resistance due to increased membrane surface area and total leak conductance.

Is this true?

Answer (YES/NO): YES